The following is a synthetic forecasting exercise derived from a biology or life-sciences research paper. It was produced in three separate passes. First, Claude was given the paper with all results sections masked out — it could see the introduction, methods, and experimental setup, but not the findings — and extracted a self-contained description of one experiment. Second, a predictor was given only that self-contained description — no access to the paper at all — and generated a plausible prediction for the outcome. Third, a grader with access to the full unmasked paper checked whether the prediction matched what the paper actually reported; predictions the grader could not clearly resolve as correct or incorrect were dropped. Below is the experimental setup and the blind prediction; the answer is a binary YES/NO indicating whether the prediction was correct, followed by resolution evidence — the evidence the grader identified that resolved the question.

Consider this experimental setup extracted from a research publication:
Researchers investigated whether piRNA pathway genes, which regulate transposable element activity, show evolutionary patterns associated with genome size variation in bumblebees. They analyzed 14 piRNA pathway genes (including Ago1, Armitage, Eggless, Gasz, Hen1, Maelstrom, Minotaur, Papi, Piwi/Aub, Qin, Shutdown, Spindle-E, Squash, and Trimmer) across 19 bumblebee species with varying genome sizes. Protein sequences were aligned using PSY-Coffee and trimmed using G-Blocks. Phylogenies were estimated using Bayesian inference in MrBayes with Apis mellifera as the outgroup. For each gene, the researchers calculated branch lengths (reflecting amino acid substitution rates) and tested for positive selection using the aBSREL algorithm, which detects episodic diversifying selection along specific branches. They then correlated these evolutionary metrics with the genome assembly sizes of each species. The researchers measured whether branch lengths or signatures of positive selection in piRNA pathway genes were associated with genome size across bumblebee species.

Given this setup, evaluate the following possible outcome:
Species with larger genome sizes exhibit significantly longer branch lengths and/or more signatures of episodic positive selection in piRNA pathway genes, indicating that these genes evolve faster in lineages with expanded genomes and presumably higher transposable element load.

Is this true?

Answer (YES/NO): NO